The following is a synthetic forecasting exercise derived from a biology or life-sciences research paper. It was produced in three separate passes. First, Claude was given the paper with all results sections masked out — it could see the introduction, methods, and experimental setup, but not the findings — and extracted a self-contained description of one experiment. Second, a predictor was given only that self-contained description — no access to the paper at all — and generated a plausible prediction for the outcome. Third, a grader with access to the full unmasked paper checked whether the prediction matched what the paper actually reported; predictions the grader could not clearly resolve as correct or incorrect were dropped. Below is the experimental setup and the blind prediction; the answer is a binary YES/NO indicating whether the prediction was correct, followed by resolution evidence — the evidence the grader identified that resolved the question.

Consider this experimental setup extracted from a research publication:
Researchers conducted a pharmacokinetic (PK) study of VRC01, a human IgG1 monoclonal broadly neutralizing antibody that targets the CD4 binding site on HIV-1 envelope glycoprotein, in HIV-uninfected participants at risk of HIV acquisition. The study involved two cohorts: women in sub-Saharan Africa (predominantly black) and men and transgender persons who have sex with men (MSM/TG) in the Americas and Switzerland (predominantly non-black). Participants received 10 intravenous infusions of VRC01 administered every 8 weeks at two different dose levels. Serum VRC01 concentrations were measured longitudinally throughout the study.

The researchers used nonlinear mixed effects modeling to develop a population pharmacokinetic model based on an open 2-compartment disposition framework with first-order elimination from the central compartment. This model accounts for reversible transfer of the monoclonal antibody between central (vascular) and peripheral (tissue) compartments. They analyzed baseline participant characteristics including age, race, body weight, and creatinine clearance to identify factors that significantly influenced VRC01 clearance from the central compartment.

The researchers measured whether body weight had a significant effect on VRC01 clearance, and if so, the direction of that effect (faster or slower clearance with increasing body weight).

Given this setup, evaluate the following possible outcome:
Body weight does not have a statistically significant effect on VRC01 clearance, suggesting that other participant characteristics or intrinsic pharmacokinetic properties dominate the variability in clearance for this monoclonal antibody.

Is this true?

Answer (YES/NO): NO